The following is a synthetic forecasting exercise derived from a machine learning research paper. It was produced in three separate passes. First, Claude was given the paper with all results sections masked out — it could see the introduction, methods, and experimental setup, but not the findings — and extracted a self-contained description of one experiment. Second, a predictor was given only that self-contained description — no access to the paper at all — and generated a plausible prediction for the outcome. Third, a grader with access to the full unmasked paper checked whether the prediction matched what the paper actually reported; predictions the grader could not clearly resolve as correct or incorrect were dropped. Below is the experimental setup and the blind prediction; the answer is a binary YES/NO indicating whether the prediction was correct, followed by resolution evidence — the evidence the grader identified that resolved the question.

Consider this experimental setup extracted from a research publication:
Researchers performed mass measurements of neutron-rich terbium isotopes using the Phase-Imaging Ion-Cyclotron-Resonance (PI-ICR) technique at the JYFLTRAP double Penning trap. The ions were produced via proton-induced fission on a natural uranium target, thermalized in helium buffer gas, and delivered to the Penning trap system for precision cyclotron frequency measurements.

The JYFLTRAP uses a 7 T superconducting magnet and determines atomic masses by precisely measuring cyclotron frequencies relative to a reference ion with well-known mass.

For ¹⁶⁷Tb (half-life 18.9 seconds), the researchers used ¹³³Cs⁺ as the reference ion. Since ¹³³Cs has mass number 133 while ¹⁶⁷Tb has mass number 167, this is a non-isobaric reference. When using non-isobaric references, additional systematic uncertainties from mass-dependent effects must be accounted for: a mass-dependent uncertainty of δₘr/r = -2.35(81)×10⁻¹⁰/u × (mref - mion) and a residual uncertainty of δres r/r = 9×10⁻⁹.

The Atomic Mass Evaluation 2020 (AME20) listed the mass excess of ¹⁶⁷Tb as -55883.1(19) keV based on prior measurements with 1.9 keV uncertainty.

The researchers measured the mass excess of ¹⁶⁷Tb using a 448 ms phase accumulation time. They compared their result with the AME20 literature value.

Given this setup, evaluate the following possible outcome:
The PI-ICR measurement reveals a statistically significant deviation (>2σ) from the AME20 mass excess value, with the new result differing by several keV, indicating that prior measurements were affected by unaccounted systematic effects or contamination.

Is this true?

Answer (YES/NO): NO